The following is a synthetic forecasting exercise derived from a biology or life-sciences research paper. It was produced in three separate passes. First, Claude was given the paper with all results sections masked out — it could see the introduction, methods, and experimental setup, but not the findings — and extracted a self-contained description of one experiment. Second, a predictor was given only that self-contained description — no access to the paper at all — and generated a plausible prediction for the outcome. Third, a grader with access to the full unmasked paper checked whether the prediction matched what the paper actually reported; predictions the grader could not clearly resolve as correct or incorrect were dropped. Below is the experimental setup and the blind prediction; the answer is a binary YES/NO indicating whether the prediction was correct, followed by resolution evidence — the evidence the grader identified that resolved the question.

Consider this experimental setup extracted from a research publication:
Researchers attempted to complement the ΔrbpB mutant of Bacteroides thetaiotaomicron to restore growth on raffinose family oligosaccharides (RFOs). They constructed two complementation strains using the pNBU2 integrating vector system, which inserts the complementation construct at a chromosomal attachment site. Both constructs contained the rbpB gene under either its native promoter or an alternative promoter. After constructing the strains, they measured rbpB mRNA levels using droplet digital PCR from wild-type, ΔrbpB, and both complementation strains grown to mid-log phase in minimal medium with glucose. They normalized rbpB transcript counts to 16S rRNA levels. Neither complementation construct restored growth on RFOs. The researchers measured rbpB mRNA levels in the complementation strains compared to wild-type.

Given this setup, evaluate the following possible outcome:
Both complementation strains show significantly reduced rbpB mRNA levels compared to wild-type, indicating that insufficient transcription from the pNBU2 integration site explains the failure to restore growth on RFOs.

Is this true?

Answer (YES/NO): YES